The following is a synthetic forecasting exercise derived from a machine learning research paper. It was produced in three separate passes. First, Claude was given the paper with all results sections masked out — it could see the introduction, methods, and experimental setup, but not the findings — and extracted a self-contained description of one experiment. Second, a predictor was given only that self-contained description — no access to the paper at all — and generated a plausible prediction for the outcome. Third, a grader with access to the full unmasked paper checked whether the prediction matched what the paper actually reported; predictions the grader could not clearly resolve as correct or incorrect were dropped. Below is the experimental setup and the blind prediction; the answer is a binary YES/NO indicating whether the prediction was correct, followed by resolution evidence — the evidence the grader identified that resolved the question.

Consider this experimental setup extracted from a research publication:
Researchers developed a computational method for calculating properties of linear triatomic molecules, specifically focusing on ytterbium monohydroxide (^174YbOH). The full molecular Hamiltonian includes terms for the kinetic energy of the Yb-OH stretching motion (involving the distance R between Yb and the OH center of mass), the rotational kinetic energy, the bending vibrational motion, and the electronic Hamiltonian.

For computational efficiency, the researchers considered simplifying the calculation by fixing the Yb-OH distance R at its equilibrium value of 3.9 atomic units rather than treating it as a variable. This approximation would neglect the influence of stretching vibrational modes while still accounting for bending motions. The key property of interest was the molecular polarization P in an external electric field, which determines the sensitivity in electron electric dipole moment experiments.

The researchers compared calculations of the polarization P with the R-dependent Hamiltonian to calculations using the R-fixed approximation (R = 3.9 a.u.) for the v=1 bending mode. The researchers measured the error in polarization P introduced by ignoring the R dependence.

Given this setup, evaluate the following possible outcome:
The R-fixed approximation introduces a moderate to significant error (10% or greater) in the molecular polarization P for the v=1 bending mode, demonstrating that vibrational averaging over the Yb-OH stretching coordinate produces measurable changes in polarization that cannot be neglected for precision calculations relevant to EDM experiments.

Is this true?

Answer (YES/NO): NO